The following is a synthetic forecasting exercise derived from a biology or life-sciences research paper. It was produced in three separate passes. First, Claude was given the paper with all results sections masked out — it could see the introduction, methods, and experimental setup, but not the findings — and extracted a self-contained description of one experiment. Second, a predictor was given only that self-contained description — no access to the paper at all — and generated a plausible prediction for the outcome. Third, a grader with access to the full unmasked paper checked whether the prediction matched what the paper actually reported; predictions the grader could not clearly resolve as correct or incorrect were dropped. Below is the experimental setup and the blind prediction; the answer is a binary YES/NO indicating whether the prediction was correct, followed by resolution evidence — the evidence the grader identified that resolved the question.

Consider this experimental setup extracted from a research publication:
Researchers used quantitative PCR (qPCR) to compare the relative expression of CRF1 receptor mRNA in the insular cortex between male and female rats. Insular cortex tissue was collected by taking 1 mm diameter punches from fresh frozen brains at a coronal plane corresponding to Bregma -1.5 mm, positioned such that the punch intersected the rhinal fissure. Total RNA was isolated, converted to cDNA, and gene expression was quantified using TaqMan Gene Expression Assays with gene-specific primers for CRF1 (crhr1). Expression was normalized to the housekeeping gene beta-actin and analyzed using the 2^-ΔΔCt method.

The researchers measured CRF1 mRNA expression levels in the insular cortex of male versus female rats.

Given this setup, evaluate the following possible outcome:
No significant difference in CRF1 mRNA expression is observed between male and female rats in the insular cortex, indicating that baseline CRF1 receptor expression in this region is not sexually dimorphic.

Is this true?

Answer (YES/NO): NO